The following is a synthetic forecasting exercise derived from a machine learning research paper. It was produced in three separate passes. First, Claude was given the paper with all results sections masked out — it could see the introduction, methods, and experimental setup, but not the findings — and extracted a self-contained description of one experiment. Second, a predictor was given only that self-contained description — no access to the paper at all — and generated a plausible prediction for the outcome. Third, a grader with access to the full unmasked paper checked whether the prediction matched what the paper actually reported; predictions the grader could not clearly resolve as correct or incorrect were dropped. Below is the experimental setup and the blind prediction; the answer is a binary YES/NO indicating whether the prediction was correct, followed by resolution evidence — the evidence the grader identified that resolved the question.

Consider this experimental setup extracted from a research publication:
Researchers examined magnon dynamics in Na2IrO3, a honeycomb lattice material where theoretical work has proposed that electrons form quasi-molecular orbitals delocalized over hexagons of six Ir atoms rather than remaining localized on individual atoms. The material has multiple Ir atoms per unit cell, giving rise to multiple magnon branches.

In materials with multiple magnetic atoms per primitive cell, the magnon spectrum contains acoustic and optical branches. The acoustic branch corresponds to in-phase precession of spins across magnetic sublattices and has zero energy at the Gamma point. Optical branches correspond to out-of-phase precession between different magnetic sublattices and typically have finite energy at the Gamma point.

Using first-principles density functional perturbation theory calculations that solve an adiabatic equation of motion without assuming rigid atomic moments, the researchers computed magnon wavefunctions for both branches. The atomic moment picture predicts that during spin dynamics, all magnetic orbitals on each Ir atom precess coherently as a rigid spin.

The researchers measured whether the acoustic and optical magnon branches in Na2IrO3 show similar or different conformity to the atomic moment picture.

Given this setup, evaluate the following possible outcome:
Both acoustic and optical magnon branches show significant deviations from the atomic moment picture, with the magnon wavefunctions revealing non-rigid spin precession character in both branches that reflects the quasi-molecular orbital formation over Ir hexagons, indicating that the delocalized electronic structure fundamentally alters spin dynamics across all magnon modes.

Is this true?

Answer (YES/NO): NO